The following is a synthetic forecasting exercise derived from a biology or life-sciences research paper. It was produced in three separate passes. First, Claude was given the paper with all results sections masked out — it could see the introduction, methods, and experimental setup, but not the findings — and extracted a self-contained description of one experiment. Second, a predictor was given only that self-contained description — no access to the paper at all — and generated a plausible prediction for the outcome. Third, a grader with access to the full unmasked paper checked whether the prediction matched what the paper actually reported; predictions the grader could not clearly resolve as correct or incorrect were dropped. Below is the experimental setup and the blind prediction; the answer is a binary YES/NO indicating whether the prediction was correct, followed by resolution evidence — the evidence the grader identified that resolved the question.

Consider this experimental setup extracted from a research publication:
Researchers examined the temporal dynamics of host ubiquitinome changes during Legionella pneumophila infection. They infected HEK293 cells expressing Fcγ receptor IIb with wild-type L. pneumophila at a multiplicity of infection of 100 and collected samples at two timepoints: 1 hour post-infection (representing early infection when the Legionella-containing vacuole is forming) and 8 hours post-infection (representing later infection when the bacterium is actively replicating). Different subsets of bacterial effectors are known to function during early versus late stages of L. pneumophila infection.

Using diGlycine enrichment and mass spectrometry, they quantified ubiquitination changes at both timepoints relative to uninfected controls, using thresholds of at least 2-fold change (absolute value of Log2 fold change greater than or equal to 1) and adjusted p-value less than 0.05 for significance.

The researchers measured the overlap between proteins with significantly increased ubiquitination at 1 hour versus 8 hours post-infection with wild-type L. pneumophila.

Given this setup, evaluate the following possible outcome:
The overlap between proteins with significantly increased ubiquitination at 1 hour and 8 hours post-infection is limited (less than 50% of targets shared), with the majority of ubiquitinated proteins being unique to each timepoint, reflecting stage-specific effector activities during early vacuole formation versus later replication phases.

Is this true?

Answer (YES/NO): NO